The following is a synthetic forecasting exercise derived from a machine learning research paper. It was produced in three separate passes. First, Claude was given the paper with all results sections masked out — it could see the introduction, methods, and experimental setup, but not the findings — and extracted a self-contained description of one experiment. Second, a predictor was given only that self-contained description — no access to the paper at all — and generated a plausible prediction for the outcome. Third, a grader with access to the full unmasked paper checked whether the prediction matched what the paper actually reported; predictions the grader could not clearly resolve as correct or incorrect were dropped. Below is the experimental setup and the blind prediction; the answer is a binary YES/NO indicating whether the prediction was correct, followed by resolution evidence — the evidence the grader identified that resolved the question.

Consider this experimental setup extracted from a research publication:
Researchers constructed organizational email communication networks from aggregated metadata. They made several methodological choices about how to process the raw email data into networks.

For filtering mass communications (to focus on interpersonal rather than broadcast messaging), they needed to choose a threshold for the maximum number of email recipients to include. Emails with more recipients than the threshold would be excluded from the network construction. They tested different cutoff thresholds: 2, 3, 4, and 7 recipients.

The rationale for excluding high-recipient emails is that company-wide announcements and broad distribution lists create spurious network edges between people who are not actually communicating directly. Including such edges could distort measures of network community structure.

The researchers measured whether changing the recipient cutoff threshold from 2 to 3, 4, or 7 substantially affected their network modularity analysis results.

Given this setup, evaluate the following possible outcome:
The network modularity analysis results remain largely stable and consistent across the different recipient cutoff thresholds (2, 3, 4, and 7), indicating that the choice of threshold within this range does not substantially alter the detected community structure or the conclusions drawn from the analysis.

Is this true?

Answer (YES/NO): YES